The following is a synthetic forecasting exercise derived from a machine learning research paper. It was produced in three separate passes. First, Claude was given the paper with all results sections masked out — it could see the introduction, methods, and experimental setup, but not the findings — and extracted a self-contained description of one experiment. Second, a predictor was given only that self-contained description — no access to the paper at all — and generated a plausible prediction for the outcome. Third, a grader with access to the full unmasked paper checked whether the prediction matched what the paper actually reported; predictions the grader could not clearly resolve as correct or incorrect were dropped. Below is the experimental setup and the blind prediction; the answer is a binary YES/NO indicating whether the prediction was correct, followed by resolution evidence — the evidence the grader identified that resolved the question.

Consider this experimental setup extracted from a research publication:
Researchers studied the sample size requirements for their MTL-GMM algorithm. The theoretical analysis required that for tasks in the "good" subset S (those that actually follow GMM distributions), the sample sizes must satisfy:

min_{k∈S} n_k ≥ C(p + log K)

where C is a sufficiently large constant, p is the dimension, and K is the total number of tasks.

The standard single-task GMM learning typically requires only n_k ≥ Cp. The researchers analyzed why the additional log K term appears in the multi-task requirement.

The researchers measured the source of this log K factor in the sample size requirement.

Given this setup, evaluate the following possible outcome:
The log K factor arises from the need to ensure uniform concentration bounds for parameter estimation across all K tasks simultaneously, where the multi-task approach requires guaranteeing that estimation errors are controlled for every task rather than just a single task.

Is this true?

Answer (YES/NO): YES